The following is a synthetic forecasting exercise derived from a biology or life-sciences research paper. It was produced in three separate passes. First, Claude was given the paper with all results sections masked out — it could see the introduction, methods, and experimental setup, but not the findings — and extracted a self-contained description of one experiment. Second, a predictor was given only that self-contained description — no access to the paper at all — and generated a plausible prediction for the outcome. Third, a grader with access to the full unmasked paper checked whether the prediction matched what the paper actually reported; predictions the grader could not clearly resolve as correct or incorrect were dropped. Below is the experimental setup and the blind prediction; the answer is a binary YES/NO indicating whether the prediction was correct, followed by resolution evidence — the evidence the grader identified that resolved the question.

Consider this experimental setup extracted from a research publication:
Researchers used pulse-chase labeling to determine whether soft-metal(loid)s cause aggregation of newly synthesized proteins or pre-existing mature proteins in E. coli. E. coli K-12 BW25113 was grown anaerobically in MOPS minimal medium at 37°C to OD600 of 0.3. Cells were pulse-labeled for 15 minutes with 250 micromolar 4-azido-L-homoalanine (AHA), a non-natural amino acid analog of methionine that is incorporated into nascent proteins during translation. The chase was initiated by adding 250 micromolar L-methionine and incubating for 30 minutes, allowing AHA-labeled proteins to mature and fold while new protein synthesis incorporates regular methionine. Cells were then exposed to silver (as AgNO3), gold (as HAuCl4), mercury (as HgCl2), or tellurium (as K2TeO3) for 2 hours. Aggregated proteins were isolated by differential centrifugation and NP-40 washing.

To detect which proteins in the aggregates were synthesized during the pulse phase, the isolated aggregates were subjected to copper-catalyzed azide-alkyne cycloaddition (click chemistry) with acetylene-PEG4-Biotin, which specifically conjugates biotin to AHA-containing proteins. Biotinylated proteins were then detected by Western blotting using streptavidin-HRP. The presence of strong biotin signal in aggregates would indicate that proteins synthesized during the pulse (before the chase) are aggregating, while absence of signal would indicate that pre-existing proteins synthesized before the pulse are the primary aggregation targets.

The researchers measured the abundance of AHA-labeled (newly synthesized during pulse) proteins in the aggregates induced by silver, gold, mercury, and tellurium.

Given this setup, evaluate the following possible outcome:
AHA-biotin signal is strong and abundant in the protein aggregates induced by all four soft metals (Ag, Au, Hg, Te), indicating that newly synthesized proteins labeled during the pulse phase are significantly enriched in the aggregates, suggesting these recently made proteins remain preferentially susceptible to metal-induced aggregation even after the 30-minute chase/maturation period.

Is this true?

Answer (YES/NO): NO